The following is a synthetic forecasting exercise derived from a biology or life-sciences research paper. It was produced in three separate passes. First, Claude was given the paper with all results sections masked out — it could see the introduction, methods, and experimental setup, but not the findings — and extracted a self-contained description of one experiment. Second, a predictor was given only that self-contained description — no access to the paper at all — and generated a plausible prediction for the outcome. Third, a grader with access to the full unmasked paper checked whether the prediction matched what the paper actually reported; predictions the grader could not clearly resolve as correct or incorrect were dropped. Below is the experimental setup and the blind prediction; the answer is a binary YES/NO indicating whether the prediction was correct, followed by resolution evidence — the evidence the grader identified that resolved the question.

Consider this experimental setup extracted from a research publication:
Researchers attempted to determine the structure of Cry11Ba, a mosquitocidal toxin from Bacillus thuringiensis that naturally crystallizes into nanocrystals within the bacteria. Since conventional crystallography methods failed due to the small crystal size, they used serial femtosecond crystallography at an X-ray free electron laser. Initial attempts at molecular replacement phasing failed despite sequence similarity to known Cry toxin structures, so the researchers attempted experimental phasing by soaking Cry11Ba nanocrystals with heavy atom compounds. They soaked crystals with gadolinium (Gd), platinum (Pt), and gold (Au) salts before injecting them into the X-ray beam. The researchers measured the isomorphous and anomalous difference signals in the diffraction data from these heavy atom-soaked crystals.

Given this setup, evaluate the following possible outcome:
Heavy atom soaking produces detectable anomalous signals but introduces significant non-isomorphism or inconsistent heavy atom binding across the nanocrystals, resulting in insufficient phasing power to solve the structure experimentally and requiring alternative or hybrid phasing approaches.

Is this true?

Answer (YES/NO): NO